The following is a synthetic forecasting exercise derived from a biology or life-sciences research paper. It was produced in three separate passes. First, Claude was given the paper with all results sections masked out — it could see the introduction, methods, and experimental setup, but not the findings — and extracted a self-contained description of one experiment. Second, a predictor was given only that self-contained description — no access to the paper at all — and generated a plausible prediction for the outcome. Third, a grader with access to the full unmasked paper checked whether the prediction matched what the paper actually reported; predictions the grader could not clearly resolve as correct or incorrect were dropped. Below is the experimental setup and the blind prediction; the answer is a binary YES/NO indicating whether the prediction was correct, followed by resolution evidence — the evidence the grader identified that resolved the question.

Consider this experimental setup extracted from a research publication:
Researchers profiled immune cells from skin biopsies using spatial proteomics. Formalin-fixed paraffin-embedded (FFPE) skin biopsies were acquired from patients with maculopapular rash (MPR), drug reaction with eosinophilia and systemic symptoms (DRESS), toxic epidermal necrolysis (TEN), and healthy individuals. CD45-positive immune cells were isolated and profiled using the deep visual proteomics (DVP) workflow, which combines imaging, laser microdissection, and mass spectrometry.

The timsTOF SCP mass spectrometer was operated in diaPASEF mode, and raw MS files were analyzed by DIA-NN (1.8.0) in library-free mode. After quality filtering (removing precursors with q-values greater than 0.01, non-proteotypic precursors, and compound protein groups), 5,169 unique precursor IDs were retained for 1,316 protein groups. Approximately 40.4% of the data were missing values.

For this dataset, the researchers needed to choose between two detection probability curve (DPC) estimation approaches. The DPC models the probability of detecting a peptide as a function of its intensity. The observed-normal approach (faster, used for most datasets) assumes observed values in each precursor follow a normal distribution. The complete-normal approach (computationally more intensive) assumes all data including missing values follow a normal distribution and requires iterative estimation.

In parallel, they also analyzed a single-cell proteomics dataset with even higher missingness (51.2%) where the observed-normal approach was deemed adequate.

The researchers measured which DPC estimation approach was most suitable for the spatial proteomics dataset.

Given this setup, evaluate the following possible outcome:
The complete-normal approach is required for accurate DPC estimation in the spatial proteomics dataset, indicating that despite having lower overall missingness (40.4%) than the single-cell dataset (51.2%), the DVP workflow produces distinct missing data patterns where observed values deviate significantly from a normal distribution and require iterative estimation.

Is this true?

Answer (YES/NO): YES